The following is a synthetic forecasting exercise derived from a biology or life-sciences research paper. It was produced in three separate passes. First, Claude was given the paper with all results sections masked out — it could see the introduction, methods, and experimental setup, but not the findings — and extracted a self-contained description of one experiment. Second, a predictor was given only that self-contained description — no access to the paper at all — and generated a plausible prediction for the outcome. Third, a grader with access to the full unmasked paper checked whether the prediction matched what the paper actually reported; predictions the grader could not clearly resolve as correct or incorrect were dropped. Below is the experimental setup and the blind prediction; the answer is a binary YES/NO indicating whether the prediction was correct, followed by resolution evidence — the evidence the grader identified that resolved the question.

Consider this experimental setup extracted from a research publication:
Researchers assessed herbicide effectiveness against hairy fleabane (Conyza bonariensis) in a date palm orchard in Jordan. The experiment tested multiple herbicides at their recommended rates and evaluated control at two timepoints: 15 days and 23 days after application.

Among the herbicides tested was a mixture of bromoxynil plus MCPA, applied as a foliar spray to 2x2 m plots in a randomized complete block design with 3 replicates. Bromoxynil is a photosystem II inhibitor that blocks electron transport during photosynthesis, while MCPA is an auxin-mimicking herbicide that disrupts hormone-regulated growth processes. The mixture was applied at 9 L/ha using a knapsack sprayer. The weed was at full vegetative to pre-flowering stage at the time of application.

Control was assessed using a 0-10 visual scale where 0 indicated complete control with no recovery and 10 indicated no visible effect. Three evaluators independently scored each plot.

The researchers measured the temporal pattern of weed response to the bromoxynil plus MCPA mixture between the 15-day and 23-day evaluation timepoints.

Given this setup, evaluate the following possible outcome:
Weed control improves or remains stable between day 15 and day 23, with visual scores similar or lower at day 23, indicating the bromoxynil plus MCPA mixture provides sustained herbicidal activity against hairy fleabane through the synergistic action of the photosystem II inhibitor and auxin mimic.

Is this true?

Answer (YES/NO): YES